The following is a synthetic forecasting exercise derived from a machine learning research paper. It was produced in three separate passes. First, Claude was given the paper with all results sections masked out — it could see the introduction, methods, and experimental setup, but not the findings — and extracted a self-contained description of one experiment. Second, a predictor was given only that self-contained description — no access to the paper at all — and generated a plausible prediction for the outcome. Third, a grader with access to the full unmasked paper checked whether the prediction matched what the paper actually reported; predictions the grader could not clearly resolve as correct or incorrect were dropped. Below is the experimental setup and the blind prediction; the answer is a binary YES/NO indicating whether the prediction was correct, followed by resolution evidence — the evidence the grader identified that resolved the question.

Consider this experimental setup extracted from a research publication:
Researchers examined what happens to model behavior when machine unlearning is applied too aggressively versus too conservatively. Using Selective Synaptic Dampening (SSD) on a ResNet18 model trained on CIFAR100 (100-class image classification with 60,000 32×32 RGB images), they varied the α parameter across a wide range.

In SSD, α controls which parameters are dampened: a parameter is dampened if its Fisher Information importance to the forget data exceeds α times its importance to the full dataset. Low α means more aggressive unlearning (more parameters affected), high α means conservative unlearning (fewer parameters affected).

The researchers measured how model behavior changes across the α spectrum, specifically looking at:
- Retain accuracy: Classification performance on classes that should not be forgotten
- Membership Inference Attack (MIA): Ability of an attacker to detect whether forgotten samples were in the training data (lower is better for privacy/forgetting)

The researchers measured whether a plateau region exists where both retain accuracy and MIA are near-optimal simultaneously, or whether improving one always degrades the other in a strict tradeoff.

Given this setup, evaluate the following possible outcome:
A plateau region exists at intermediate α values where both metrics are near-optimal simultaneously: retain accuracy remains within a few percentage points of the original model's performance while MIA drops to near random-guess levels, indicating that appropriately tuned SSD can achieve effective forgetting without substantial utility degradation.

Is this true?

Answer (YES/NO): YES